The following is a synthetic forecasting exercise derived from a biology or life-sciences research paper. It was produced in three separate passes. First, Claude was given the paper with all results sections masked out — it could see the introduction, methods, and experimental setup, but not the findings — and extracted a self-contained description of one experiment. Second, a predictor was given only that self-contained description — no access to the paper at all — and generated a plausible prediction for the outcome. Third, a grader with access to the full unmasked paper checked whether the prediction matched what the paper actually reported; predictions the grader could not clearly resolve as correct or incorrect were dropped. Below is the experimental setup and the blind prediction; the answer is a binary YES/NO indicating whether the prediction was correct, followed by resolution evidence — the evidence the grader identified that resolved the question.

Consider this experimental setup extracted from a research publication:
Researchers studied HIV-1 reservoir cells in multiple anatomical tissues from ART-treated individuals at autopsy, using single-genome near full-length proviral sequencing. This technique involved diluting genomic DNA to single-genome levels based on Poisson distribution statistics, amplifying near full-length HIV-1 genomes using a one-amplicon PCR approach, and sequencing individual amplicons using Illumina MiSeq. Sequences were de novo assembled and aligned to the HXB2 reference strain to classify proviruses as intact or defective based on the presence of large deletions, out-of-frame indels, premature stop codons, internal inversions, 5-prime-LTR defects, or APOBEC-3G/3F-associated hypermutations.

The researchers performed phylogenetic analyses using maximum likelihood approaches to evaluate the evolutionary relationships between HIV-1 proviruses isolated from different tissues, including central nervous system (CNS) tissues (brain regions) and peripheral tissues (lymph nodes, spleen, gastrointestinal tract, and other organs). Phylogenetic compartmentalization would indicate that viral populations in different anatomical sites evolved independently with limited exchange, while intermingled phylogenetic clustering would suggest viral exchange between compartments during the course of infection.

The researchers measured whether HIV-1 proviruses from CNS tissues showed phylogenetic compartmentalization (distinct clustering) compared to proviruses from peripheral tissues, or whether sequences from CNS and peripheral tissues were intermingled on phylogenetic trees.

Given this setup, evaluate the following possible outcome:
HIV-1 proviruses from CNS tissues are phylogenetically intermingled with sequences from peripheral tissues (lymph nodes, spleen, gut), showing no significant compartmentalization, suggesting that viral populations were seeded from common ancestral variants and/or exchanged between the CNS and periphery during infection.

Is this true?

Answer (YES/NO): YES